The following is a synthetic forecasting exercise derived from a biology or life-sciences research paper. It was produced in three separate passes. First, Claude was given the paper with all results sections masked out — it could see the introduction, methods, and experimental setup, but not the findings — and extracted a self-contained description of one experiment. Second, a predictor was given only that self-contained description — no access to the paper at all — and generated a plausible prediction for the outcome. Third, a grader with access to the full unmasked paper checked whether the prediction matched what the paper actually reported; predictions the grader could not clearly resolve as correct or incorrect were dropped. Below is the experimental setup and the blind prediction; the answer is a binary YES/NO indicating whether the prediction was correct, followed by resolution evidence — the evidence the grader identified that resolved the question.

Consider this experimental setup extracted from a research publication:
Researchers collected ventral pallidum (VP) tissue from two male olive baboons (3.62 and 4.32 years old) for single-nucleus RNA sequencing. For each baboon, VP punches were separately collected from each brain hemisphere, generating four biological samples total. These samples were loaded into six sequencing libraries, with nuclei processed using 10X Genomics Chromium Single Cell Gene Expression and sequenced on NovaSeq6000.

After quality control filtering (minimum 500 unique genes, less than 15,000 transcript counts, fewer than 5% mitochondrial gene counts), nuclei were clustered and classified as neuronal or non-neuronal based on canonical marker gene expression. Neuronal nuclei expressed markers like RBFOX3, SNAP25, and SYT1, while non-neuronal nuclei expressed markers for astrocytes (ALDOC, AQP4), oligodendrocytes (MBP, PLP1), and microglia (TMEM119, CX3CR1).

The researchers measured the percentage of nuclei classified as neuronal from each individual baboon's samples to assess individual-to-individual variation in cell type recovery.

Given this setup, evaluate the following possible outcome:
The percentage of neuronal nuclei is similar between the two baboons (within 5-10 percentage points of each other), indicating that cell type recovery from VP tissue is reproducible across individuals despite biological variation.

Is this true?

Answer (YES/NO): NO